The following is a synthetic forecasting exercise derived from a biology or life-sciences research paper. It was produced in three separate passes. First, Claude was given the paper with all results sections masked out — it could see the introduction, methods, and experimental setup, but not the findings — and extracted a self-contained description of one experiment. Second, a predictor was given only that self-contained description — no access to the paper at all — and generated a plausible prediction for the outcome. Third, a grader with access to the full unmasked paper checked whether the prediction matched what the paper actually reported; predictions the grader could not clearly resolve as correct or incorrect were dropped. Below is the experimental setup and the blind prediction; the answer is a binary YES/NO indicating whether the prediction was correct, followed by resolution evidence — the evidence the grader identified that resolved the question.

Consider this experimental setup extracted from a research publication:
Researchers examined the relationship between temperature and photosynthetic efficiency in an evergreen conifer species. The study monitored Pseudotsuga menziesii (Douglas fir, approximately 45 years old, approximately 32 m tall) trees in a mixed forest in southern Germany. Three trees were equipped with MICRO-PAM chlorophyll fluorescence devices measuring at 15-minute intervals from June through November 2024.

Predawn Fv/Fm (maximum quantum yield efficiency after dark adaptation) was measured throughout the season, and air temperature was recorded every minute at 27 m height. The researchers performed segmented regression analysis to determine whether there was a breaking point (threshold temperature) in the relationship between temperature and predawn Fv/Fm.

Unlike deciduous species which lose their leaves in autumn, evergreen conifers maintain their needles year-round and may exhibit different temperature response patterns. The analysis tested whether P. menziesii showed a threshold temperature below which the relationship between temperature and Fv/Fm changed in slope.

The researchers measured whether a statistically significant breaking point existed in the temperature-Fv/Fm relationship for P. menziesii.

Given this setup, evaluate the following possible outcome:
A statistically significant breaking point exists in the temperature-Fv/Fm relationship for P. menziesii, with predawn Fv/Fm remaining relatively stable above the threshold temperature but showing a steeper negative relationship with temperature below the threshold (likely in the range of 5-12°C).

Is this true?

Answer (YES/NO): NO